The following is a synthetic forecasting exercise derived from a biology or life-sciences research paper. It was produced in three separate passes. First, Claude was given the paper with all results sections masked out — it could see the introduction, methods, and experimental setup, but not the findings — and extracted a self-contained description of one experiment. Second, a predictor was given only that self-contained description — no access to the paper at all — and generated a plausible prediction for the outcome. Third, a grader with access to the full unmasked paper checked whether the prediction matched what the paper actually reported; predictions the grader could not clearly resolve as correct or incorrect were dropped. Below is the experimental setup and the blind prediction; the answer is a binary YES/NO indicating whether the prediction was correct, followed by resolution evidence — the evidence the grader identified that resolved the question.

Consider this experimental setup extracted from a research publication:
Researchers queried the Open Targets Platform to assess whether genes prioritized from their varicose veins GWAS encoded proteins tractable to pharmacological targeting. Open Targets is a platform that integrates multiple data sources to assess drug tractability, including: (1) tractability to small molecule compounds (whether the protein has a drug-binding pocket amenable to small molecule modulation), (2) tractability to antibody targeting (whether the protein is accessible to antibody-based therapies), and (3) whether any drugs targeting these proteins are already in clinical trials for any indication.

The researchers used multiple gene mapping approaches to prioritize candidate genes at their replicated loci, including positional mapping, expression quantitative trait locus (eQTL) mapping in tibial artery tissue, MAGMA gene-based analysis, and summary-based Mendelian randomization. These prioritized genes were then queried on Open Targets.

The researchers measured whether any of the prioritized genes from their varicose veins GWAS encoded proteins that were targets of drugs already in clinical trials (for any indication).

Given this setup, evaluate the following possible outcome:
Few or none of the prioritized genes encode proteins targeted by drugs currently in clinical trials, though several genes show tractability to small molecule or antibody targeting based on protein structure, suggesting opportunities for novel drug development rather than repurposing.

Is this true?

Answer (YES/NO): NO